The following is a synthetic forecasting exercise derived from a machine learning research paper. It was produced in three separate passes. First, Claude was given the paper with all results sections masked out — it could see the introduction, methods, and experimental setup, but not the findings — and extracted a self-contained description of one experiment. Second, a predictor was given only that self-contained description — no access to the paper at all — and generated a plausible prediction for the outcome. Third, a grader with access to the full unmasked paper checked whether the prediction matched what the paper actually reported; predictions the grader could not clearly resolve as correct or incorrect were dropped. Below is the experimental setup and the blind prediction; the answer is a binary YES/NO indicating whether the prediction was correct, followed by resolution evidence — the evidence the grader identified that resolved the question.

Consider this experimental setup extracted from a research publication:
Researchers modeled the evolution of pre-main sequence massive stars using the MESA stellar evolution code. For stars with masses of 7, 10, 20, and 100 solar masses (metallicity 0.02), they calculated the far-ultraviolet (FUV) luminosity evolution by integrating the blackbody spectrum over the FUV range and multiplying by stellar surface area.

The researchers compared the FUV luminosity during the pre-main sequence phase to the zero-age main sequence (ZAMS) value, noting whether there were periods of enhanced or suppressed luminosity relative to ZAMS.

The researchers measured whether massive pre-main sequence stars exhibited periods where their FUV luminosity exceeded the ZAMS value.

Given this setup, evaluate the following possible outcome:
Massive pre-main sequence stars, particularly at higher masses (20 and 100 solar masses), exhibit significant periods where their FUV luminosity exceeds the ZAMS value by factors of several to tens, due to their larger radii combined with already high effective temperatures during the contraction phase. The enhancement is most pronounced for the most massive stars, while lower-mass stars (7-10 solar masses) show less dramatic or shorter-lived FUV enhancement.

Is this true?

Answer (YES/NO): NO